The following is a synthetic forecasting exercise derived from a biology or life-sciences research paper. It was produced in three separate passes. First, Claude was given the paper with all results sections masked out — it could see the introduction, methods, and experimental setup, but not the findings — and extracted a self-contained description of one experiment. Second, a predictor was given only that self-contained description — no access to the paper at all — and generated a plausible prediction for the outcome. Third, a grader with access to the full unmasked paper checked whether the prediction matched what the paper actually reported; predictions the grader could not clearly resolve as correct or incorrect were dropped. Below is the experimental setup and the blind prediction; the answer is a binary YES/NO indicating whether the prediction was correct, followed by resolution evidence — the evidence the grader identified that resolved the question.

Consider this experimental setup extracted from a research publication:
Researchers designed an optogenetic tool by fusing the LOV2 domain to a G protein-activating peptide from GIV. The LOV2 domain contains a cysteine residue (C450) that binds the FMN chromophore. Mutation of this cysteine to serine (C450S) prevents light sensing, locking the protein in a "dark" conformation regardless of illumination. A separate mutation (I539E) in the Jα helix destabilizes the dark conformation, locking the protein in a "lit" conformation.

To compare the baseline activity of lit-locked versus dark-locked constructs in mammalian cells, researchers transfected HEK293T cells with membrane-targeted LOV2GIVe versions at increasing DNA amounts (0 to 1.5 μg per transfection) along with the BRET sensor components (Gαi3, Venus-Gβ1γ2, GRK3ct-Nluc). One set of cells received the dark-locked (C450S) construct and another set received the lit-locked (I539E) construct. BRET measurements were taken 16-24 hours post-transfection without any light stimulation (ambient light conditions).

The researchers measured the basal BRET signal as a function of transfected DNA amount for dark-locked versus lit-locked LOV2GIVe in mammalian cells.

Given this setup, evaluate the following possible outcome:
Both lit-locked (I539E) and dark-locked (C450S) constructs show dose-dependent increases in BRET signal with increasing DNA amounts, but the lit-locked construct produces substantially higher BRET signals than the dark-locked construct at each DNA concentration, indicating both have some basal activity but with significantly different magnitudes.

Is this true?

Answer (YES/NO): NO